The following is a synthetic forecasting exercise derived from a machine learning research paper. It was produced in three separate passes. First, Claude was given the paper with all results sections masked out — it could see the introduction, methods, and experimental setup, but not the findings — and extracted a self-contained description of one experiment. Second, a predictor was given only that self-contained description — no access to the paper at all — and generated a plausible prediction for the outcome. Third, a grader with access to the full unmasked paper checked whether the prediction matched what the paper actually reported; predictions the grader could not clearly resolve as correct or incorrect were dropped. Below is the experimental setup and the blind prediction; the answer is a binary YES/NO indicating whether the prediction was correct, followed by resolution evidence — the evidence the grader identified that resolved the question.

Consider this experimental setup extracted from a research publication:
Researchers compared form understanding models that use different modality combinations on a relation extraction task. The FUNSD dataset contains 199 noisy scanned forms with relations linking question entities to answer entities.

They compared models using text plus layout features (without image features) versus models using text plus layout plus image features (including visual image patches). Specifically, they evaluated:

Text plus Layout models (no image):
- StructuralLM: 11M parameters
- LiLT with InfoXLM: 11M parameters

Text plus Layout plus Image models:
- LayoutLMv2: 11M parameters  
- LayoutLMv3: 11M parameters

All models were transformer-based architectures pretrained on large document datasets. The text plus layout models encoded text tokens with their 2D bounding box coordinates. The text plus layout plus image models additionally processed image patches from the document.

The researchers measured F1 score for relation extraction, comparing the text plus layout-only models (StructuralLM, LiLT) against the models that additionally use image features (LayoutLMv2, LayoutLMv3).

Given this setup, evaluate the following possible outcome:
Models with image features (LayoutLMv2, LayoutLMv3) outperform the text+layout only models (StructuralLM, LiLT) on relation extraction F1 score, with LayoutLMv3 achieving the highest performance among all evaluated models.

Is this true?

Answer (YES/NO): NO